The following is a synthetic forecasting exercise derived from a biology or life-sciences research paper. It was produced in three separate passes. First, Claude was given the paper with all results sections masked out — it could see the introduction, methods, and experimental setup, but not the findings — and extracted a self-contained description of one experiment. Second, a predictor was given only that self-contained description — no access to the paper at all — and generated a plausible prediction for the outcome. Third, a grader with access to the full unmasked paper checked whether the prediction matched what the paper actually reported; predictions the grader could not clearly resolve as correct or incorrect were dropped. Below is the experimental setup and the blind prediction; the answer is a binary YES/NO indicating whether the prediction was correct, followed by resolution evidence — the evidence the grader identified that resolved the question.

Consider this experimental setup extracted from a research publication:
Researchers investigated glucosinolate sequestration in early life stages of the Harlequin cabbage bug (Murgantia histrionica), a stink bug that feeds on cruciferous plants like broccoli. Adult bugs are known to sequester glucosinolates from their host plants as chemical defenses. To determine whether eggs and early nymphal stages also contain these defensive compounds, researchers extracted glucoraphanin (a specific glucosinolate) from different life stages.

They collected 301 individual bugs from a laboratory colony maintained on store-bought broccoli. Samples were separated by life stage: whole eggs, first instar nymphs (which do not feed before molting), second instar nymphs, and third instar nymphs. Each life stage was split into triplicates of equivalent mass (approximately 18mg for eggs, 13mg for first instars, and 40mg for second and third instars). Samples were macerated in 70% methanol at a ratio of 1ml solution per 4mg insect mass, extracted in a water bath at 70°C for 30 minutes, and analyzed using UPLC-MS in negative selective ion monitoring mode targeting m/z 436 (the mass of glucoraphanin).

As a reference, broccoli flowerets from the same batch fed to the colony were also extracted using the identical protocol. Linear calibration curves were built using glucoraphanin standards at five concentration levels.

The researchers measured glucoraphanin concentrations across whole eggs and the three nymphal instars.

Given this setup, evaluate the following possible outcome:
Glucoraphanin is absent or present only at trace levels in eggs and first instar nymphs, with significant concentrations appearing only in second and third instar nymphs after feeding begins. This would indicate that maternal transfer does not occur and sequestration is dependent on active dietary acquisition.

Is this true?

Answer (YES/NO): NO